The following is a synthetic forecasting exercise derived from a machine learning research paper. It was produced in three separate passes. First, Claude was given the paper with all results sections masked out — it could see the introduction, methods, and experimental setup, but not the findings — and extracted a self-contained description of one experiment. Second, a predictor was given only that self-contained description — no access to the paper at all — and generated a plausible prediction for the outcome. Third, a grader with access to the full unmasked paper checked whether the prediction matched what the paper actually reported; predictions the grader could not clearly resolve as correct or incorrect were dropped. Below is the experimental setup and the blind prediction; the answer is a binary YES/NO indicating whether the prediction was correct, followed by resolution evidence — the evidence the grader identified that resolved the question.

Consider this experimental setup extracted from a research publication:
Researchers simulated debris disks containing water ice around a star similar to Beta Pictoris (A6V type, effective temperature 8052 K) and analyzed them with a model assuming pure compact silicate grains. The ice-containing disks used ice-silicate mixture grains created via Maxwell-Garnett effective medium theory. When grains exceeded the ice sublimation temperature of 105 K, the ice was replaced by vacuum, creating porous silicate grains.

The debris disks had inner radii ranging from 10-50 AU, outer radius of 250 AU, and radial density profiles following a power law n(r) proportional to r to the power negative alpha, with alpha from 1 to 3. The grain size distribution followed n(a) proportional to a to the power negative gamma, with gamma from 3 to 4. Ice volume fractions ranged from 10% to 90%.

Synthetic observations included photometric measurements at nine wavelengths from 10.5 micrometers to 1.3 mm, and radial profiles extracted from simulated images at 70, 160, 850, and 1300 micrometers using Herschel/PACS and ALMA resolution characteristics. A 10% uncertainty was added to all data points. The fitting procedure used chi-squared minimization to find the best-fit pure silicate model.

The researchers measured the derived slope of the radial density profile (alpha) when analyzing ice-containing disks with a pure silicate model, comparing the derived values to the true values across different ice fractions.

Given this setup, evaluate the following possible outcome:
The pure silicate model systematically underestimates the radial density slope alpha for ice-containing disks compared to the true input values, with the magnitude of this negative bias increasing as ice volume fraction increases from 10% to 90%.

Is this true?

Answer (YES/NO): NO